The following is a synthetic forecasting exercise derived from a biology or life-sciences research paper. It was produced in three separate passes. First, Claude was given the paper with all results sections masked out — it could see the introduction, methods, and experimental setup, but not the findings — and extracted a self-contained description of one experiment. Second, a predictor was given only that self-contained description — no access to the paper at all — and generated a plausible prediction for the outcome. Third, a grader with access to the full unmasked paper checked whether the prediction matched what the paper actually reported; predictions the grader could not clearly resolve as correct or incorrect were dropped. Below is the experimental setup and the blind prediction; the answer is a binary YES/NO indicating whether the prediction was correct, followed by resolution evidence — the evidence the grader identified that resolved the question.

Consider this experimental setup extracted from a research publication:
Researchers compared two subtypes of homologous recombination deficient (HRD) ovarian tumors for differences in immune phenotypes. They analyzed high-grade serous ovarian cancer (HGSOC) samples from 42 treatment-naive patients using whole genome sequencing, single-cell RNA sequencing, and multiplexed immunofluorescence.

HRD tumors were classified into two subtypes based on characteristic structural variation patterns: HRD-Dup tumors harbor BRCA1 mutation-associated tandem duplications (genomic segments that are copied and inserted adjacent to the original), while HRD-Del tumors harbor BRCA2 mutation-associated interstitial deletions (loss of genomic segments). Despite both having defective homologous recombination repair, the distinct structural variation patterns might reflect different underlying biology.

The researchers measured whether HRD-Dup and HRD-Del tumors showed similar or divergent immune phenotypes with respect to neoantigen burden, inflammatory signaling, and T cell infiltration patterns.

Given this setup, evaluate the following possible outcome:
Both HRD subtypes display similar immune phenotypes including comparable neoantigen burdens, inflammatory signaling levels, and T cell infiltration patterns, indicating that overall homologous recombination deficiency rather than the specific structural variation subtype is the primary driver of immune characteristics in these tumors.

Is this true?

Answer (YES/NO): NO